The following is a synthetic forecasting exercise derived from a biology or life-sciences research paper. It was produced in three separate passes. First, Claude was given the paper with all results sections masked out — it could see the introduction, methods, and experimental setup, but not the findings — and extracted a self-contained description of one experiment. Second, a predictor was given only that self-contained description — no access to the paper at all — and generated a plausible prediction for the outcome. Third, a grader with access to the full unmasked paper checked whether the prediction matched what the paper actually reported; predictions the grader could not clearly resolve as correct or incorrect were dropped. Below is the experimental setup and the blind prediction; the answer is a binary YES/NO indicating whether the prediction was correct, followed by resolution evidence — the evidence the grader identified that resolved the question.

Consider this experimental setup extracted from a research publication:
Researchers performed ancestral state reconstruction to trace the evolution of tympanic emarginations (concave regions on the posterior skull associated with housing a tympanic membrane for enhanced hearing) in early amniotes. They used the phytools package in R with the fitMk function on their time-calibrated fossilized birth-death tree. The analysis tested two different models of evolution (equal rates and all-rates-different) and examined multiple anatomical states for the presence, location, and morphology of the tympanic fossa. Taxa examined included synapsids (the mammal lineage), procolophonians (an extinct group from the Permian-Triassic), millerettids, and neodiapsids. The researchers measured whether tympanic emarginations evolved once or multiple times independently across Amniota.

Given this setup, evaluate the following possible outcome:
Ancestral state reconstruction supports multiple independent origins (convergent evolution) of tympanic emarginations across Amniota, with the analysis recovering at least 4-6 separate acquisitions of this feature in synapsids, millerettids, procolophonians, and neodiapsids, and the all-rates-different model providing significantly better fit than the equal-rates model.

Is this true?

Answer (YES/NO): NO